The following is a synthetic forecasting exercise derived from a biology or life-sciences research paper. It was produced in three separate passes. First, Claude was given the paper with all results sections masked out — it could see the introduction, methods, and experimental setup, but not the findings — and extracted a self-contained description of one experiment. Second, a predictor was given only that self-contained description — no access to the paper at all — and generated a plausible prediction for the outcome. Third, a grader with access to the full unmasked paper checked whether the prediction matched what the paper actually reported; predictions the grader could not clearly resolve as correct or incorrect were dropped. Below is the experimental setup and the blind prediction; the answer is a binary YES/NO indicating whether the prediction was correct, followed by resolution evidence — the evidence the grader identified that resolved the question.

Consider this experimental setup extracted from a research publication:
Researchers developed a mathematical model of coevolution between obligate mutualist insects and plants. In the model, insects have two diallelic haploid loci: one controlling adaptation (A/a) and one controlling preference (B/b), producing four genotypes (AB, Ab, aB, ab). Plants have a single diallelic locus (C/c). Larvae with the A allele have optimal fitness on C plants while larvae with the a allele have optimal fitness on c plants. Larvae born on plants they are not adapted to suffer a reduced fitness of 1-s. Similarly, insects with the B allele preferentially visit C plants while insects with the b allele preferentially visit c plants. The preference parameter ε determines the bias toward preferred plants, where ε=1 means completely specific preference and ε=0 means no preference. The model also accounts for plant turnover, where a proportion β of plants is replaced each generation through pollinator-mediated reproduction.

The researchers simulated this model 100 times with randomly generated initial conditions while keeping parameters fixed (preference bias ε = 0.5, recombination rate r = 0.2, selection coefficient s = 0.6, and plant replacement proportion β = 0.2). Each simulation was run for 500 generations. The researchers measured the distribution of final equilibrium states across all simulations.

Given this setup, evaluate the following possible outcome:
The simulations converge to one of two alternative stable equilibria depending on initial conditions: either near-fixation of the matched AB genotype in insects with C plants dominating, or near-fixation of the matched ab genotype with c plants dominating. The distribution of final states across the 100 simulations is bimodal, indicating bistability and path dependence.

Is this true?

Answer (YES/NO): YES